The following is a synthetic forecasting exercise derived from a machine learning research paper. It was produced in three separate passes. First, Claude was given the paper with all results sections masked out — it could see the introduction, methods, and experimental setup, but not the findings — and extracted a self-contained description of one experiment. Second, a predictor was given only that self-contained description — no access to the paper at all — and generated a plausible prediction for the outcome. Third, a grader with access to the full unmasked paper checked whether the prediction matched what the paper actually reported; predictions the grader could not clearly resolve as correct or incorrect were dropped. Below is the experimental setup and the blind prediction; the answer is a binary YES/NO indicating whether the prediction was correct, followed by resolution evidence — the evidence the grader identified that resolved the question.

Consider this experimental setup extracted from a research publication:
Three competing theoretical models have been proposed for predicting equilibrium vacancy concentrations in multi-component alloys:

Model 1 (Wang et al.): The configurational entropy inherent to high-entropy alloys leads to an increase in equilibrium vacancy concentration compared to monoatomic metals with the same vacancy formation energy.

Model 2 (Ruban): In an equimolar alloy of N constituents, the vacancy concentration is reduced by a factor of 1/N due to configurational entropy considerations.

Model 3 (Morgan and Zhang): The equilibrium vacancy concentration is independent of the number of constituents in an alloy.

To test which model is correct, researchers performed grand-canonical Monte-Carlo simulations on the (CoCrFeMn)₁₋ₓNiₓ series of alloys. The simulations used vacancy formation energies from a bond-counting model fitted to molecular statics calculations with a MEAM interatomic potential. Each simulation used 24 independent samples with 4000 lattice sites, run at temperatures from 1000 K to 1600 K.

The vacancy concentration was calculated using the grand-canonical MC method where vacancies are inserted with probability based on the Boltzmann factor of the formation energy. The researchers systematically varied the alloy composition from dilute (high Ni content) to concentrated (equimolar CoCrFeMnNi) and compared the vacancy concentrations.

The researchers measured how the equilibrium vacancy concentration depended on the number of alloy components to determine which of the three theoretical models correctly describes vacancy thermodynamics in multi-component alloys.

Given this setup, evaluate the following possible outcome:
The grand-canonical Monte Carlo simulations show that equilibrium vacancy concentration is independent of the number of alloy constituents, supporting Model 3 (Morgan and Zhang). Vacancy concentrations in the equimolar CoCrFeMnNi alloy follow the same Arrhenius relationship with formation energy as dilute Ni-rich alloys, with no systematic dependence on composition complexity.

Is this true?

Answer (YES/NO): YES